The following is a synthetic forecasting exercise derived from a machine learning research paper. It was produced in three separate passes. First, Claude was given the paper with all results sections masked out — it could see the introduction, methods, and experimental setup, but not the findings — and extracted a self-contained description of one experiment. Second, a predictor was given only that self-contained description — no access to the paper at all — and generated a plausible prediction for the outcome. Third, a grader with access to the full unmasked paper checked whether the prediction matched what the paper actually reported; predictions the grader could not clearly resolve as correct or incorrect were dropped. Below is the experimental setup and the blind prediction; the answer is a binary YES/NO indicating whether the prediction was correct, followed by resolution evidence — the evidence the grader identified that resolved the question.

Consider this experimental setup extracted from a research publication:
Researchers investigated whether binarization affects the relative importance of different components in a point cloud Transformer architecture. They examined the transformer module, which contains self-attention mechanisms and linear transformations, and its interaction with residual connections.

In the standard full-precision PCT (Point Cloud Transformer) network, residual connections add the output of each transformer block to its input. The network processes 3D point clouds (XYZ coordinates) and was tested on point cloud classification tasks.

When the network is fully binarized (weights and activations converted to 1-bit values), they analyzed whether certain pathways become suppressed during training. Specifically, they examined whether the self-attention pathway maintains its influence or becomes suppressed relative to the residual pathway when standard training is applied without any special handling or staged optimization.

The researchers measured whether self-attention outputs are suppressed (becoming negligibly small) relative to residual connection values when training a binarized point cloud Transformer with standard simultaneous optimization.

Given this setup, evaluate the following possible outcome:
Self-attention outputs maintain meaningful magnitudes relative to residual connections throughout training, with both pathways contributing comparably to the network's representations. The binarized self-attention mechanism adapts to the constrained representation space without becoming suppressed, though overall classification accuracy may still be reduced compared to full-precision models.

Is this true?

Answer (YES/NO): NO